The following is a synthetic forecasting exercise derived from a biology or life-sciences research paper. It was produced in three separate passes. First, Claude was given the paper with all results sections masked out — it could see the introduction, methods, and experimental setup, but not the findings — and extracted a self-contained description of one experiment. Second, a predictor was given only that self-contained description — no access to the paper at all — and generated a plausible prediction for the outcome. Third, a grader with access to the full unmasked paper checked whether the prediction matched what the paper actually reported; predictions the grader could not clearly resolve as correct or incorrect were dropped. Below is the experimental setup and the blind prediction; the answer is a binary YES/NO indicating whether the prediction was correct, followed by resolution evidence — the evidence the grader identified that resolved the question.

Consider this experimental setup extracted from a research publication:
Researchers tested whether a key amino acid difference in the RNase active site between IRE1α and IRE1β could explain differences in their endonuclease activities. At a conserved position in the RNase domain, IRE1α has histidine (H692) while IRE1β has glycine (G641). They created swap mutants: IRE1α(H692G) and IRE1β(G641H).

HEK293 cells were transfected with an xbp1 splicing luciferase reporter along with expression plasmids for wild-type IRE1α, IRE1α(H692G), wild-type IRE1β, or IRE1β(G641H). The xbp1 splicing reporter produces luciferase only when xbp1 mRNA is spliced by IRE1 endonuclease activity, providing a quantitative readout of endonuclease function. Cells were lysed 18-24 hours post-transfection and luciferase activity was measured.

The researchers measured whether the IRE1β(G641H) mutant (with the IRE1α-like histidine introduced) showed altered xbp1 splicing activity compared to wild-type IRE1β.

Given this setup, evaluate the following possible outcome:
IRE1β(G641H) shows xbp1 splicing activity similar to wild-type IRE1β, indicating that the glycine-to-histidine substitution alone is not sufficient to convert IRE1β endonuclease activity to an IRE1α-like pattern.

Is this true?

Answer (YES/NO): NO